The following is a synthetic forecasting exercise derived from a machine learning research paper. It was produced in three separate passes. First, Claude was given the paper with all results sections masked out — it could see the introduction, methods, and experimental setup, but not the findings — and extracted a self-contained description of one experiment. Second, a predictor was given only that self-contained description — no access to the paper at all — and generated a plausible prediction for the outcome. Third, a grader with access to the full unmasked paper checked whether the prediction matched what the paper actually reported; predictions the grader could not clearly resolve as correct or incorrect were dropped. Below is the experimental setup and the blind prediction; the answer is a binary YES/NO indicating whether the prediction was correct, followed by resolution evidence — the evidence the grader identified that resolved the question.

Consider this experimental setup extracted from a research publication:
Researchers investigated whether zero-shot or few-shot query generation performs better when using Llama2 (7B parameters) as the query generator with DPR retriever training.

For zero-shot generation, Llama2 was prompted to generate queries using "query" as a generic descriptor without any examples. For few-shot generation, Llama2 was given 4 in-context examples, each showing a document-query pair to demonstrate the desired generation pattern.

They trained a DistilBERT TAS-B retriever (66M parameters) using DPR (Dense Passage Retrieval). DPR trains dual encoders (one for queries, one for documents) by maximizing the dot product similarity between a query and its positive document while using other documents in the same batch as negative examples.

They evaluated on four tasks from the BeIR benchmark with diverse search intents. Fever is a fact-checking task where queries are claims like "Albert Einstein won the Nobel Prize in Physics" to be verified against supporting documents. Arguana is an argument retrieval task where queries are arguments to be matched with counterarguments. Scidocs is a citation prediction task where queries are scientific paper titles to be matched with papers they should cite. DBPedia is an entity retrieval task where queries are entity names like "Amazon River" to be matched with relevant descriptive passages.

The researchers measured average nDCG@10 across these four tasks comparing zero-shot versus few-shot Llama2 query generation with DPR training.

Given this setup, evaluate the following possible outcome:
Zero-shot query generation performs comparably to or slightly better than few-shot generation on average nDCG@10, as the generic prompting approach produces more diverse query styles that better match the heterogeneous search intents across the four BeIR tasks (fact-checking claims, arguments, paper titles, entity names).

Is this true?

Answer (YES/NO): NO